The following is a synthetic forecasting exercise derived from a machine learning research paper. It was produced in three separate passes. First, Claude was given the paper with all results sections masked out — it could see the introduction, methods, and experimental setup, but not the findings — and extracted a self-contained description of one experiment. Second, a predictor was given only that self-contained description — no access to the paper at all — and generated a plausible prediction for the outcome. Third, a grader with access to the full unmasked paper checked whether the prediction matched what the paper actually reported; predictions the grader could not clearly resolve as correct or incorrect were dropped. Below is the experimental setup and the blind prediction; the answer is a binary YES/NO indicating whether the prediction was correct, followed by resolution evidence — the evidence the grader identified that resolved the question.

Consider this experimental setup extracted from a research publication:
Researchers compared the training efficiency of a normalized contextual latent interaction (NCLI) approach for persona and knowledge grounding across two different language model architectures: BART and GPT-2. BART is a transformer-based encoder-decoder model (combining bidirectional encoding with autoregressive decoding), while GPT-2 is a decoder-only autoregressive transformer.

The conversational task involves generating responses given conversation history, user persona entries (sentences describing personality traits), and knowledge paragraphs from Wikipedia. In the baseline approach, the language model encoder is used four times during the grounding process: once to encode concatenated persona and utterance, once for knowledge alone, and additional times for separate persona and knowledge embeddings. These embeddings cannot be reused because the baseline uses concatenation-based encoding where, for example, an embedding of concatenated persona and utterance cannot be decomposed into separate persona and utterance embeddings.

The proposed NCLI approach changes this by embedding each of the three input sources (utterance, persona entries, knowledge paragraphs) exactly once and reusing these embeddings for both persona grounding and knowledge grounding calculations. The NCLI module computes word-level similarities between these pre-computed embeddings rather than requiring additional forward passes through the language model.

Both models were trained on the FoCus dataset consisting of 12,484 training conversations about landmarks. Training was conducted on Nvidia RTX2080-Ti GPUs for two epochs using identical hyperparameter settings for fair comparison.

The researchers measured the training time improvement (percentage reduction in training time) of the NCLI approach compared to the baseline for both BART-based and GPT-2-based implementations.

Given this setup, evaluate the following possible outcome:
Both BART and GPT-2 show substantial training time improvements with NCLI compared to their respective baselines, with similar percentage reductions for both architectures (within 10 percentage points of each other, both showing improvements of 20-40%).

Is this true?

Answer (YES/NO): NO